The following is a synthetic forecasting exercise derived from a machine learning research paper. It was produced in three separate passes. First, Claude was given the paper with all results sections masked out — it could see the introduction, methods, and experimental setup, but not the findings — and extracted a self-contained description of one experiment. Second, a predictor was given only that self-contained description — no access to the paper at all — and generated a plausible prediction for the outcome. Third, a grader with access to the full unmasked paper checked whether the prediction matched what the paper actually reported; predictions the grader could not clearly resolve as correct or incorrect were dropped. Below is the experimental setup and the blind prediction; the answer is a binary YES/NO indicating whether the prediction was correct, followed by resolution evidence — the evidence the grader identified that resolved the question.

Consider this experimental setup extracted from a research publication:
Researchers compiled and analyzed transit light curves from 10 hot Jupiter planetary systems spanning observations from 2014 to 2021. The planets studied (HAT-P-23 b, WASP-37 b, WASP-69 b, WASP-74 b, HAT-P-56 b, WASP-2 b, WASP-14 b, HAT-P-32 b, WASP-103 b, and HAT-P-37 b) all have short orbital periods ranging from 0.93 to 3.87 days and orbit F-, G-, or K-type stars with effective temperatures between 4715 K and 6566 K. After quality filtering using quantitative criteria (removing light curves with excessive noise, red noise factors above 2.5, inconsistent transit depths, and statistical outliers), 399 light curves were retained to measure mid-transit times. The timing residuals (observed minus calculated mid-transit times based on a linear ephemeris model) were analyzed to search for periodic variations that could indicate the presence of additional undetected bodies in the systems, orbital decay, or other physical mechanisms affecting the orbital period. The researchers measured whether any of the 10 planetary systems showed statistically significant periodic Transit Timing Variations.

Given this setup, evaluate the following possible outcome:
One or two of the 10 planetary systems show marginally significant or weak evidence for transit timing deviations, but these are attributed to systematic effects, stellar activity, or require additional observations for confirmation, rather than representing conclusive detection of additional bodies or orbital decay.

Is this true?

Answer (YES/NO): YES